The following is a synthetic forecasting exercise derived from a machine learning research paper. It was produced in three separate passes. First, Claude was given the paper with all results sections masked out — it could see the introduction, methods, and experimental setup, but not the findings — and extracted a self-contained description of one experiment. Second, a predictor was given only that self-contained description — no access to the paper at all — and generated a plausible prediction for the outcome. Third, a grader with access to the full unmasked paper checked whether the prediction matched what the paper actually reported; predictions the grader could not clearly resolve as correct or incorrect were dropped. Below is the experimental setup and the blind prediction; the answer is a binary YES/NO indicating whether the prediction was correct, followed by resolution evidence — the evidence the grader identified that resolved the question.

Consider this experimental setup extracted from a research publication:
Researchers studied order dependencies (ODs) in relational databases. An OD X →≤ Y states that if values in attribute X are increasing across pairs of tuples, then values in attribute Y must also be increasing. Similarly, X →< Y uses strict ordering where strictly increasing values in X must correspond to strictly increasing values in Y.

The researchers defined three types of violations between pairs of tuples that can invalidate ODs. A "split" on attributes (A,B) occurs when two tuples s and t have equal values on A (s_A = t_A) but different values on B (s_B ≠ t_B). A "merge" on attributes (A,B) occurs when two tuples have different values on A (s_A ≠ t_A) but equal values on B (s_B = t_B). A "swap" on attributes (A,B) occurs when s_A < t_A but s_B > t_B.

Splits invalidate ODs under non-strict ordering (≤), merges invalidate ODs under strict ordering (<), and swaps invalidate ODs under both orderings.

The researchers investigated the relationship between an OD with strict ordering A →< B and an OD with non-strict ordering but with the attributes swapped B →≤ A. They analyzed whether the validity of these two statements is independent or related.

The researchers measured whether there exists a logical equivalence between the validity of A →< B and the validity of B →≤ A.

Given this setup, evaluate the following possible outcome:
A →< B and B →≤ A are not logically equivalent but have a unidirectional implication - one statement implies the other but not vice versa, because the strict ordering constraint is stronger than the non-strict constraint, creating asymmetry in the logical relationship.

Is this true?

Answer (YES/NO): NO